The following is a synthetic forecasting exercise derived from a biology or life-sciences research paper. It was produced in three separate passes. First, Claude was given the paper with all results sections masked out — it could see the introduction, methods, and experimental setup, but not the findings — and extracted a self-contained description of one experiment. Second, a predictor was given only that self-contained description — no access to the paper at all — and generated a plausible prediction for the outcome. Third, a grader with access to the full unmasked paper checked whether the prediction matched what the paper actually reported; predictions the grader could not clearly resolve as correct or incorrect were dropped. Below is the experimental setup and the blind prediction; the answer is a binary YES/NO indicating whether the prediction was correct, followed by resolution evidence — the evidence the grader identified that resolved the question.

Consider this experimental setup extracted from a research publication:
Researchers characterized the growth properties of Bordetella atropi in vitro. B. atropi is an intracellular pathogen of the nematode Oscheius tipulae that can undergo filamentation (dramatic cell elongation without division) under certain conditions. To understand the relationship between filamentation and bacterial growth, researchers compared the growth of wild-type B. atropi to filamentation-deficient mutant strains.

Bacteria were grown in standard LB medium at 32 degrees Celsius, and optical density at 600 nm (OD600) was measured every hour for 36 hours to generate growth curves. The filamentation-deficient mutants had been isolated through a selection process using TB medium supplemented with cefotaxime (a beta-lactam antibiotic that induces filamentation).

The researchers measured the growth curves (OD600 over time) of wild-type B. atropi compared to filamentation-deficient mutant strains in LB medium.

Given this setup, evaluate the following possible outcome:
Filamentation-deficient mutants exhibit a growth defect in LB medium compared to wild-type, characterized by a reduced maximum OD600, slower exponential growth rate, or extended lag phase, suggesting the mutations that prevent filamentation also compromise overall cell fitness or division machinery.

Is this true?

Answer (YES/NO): NO